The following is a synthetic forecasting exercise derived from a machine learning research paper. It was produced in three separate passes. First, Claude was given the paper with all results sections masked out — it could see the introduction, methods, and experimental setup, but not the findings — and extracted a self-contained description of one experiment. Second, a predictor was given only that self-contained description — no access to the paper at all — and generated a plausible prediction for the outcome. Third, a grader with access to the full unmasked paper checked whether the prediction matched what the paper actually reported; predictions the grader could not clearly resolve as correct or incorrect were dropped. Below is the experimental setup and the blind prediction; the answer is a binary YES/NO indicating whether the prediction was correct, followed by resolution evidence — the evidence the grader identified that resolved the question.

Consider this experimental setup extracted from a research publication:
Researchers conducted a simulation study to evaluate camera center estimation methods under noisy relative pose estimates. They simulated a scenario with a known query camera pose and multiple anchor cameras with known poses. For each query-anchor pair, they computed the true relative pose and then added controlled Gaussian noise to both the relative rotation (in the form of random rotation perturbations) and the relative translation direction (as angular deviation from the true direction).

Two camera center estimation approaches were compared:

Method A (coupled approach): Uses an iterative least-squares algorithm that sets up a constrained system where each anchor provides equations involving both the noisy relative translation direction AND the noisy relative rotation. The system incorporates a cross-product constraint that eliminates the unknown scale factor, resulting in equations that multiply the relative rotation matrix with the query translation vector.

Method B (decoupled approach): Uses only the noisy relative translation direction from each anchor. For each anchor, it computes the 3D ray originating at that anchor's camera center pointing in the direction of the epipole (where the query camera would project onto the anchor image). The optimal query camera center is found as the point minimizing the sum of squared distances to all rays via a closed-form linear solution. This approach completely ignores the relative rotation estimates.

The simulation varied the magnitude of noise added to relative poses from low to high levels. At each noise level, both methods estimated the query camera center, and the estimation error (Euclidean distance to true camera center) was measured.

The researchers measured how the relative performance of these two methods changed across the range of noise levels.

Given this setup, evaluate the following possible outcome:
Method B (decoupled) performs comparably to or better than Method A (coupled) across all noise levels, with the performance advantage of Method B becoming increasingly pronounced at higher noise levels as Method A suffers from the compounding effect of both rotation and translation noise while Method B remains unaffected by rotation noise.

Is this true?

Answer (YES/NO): YES